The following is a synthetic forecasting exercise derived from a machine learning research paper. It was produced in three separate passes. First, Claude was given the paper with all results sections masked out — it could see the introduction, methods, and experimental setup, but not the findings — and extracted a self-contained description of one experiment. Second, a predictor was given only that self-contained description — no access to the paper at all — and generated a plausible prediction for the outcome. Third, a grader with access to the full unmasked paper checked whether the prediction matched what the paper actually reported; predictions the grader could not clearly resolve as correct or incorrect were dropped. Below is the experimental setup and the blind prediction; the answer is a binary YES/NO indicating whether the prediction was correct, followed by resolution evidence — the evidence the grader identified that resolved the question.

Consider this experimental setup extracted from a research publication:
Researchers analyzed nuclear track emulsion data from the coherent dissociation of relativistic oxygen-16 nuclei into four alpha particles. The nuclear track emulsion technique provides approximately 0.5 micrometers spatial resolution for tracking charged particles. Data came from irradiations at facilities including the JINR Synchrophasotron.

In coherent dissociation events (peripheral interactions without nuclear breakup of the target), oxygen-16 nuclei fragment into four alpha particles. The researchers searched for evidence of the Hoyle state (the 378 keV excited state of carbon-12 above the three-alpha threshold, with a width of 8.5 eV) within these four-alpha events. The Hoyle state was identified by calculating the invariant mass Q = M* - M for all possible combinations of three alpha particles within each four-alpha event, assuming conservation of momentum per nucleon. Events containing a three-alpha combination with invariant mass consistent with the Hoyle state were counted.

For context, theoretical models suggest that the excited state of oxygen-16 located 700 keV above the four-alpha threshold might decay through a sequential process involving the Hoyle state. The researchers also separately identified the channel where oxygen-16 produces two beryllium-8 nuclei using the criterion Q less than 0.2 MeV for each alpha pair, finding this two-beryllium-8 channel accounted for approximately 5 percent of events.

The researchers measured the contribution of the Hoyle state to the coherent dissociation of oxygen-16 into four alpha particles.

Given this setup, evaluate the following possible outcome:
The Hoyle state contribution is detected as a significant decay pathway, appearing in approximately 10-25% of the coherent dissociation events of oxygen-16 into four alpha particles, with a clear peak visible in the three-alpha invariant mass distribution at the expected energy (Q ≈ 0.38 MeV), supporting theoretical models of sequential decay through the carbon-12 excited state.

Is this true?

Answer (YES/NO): YES